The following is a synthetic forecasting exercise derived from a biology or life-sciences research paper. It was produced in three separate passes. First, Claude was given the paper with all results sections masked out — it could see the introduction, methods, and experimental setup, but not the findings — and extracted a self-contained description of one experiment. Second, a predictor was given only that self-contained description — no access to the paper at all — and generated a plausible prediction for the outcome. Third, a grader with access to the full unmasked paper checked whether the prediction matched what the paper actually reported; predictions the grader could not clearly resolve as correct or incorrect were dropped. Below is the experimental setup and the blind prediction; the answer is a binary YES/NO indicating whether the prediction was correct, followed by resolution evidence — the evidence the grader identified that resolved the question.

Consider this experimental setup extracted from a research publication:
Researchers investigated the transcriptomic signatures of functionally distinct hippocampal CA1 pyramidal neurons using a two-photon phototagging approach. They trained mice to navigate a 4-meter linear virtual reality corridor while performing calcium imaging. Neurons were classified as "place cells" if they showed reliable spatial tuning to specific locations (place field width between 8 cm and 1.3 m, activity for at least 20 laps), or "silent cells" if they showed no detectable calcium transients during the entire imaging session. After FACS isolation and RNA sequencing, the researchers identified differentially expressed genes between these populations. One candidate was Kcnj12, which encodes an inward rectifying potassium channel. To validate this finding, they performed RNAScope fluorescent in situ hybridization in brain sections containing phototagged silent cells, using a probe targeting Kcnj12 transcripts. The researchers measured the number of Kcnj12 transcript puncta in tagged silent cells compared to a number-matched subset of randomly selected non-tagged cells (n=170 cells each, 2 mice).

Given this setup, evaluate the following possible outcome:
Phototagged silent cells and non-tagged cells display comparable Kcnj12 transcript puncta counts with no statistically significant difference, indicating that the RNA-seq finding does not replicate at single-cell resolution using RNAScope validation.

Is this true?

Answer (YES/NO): NO